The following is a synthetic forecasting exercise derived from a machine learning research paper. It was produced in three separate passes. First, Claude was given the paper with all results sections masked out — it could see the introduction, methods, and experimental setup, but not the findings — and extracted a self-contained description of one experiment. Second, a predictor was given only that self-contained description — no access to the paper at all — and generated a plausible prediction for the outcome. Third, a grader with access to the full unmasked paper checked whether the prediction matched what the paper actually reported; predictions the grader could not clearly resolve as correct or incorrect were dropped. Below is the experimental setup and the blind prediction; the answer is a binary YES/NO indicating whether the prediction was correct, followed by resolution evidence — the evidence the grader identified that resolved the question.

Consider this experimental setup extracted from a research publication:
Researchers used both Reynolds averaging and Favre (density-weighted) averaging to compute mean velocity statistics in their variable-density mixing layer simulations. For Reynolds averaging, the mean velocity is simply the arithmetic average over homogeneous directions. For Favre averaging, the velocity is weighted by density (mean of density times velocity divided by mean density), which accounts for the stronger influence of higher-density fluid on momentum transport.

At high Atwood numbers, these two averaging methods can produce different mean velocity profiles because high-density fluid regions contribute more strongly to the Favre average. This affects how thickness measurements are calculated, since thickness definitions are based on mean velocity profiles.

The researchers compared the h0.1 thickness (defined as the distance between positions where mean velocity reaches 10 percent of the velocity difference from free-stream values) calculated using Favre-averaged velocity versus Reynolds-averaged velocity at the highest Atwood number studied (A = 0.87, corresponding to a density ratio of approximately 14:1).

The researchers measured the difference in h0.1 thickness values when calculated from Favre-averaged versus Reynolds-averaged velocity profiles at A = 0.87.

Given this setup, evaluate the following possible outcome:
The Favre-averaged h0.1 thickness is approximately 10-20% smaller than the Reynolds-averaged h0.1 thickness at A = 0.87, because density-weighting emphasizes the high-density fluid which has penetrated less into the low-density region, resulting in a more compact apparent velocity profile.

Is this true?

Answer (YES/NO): NO